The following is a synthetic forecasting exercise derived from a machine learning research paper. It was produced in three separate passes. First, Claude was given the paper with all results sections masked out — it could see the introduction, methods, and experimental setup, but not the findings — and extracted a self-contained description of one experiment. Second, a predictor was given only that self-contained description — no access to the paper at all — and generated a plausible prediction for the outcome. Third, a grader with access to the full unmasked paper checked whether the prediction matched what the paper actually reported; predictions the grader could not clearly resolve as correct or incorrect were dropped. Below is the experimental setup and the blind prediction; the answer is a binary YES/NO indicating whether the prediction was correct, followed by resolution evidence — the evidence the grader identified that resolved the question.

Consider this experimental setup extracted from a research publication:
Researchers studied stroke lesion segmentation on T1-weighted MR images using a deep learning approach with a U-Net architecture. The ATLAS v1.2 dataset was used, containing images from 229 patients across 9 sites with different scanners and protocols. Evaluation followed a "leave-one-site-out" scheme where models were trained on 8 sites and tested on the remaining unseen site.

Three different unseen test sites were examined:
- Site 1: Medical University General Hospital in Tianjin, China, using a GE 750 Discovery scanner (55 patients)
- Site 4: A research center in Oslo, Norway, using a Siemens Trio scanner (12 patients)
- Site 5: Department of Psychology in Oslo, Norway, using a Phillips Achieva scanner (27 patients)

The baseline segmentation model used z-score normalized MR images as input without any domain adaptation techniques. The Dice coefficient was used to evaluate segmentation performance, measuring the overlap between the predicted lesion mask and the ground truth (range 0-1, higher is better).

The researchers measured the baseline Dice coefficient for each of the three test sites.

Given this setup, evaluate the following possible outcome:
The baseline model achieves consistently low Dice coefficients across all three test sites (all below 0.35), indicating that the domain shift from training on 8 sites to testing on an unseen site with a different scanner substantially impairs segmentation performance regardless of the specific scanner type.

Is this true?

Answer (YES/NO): NO